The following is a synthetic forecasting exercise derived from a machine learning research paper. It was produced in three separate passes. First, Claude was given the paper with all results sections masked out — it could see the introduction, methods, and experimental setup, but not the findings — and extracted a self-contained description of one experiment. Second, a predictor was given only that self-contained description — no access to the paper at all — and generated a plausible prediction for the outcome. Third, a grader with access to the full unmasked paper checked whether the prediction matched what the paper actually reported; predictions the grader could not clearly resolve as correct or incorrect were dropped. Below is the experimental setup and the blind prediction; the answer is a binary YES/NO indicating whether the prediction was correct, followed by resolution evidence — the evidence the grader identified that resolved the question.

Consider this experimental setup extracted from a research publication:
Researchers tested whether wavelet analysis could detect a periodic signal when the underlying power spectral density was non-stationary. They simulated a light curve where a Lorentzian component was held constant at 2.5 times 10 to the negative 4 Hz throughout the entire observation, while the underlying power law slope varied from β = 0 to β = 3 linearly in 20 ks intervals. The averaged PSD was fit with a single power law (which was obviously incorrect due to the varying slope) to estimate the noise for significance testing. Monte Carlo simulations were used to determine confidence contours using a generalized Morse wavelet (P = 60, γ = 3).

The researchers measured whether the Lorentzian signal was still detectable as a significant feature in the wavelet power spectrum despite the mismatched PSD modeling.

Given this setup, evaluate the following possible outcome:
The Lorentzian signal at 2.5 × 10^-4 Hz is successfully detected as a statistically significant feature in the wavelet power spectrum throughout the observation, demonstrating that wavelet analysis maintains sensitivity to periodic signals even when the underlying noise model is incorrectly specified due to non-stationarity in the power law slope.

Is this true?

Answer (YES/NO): YES